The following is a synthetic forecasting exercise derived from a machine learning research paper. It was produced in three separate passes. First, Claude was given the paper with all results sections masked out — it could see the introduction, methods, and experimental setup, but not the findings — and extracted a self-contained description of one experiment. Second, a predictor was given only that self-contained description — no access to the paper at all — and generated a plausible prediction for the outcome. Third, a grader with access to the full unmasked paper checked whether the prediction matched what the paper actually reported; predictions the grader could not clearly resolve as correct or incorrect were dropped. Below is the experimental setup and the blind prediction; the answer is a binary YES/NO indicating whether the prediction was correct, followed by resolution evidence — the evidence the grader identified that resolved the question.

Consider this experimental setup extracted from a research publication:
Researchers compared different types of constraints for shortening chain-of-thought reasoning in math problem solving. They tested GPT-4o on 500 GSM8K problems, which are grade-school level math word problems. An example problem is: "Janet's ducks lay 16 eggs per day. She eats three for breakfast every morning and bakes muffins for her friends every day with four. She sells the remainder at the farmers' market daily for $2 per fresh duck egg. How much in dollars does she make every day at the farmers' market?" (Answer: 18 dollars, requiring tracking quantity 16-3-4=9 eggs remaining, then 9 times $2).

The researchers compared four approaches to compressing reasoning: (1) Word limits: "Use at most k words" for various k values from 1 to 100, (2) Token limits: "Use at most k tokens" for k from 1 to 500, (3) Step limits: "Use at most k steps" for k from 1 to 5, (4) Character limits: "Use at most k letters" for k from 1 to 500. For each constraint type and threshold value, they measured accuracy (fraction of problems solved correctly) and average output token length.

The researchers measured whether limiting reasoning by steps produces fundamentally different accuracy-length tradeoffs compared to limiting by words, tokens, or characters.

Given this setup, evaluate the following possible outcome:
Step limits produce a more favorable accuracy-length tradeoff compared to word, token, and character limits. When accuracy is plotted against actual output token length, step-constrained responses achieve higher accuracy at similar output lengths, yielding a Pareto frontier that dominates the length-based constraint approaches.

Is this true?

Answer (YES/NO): NO